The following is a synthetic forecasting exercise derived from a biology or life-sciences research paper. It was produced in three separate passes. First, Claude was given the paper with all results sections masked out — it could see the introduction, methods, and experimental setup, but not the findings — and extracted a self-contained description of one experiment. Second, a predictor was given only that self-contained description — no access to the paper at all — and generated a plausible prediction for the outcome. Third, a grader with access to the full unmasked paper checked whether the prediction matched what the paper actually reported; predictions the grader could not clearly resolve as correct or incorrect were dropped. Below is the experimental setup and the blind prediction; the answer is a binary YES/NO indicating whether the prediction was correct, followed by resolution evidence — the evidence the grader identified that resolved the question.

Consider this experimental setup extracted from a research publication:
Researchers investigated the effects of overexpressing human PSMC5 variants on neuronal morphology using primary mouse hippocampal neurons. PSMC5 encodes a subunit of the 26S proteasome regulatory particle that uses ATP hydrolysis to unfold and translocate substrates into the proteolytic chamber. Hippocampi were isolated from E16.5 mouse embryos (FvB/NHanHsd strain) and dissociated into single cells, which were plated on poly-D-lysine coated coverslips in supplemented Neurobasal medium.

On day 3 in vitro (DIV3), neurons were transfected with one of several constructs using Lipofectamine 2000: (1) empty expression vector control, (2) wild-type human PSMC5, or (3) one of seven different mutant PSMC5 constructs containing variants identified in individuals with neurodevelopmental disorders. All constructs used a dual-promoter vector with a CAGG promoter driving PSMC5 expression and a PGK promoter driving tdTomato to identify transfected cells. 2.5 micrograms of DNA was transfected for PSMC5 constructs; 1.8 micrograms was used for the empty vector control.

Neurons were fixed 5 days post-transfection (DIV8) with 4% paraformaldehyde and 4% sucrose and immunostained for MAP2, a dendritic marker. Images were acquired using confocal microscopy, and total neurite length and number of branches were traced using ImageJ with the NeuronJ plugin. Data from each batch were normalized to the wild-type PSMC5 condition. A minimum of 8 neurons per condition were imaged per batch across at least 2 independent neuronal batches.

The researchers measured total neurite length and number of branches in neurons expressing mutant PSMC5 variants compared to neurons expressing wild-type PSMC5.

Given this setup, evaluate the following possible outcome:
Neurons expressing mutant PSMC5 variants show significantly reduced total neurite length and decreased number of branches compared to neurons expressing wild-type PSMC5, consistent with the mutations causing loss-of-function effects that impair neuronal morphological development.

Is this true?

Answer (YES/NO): NO